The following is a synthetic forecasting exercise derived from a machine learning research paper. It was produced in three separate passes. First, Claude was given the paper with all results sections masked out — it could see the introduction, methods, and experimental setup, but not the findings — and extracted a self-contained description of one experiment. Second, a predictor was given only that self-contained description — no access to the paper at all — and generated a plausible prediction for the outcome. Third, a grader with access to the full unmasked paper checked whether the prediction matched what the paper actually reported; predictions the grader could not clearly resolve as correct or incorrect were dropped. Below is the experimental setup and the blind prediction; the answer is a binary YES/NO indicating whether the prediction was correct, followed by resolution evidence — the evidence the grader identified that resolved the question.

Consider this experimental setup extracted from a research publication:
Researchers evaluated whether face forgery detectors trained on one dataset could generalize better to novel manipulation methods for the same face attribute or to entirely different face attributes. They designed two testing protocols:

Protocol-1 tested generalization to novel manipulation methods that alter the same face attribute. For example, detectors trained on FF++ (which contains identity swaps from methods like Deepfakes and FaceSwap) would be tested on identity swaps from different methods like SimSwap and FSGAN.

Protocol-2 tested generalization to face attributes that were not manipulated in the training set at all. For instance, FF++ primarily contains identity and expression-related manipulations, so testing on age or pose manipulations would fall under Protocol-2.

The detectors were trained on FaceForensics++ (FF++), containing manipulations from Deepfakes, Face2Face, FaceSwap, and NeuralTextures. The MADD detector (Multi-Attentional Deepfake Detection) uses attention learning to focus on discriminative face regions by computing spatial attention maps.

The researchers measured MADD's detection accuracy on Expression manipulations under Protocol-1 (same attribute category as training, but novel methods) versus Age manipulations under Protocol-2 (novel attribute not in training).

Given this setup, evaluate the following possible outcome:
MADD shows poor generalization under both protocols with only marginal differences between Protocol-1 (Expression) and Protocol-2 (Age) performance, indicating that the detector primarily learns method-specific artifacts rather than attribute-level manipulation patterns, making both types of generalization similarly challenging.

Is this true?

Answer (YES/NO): NO